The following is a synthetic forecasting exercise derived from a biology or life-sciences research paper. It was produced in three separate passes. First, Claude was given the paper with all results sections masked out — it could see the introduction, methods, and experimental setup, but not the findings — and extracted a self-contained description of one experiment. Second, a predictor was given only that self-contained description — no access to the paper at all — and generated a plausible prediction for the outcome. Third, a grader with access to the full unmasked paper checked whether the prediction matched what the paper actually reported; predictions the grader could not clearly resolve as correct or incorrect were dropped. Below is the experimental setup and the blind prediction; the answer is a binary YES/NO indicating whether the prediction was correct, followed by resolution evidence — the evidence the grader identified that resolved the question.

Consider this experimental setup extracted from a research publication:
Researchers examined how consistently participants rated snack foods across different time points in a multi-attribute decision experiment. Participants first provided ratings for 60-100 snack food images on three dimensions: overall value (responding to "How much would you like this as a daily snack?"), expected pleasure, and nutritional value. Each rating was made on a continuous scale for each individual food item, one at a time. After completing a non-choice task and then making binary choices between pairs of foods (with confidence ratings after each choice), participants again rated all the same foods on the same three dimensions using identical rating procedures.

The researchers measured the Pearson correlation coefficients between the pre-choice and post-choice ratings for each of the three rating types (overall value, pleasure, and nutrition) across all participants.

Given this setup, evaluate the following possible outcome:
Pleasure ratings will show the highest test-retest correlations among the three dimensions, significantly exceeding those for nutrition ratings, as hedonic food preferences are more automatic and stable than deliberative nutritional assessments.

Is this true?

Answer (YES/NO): NO